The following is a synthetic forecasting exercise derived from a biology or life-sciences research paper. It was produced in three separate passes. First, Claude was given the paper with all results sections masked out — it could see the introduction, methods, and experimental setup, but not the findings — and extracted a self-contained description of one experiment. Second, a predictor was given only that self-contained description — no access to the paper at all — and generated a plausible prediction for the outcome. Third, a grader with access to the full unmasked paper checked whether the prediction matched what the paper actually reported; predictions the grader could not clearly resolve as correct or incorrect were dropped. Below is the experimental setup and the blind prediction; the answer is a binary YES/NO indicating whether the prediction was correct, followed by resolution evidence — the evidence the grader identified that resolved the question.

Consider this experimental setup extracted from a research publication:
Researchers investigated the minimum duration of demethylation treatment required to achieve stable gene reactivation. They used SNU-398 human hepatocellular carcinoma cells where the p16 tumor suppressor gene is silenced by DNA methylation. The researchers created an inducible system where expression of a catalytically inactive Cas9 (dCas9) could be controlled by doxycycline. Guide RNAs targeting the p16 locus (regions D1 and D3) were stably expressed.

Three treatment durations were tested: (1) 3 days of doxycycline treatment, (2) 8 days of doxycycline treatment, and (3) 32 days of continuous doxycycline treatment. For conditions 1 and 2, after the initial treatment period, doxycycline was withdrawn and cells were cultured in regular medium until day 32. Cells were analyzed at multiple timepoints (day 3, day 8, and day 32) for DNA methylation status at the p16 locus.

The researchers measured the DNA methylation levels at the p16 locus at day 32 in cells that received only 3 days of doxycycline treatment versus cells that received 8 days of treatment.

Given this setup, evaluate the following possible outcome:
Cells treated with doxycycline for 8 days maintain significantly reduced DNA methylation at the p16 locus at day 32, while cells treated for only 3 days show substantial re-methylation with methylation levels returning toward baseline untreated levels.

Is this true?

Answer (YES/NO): NO